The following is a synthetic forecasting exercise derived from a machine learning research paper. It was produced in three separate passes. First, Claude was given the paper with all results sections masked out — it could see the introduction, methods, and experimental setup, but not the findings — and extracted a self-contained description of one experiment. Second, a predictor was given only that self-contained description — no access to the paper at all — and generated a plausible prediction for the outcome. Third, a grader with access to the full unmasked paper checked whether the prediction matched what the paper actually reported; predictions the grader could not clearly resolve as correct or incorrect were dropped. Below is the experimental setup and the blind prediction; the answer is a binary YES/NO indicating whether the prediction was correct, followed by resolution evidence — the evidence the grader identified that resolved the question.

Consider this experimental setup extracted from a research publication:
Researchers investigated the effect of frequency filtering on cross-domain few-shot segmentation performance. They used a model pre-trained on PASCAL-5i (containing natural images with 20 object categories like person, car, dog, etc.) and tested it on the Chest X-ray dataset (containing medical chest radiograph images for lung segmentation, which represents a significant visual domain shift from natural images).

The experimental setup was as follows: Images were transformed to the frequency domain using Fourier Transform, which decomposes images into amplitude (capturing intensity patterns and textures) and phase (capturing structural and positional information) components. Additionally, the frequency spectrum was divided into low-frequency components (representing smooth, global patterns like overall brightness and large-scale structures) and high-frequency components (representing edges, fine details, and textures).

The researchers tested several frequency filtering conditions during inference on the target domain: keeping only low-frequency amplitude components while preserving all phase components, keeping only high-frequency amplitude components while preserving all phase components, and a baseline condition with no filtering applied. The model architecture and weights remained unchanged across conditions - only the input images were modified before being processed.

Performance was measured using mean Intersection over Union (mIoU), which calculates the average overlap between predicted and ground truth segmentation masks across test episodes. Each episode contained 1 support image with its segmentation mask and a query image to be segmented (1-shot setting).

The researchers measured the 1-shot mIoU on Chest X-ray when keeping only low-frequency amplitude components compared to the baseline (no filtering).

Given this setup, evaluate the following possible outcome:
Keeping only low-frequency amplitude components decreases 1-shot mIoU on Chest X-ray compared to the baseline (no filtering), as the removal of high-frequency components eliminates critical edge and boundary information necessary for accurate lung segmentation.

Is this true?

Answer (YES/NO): NO